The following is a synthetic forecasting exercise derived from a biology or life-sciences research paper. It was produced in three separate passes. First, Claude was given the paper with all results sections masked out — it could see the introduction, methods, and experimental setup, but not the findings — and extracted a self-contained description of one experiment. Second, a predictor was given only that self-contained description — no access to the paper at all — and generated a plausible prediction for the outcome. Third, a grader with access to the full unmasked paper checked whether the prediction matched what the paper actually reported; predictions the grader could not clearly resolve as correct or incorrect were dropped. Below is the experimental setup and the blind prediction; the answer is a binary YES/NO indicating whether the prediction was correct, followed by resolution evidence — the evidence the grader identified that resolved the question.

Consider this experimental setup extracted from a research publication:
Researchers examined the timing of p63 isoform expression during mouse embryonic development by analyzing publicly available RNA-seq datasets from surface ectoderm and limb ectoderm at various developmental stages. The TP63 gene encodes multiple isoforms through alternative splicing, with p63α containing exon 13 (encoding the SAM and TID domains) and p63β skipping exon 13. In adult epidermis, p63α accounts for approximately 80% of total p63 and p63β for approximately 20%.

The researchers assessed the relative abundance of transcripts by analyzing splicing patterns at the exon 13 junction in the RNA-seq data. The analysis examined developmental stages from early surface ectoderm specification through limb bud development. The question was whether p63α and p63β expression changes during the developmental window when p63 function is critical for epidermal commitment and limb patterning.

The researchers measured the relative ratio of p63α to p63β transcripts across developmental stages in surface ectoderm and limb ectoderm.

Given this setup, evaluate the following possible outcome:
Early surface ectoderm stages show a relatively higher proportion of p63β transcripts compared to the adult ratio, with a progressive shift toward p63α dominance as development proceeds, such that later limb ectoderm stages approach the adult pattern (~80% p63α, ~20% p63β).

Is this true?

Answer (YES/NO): NO